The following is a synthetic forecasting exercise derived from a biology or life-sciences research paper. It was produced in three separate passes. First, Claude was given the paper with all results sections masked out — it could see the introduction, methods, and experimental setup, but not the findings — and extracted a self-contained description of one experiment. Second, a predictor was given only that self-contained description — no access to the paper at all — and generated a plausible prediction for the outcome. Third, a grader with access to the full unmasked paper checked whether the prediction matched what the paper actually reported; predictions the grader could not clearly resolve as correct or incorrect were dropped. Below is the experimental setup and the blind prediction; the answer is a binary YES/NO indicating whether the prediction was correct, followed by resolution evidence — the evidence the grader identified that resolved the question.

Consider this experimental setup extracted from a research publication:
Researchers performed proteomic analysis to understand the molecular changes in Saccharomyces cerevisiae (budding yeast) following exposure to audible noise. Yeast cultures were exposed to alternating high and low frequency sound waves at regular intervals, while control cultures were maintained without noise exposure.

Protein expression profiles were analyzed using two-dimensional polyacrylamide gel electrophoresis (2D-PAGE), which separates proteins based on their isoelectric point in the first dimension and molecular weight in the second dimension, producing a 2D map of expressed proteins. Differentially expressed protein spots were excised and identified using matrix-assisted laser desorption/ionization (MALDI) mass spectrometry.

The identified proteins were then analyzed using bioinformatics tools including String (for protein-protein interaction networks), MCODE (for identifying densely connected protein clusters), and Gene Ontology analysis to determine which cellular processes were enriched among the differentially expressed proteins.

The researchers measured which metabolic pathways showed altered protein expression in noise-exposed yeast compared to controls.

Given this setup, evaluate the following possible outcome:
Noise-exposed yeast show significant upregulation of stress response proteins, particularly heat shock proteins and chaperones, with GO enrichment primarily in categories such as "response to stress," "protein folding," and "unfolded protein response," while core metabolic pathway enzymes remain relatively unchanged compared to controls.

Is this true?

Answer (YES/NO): NO